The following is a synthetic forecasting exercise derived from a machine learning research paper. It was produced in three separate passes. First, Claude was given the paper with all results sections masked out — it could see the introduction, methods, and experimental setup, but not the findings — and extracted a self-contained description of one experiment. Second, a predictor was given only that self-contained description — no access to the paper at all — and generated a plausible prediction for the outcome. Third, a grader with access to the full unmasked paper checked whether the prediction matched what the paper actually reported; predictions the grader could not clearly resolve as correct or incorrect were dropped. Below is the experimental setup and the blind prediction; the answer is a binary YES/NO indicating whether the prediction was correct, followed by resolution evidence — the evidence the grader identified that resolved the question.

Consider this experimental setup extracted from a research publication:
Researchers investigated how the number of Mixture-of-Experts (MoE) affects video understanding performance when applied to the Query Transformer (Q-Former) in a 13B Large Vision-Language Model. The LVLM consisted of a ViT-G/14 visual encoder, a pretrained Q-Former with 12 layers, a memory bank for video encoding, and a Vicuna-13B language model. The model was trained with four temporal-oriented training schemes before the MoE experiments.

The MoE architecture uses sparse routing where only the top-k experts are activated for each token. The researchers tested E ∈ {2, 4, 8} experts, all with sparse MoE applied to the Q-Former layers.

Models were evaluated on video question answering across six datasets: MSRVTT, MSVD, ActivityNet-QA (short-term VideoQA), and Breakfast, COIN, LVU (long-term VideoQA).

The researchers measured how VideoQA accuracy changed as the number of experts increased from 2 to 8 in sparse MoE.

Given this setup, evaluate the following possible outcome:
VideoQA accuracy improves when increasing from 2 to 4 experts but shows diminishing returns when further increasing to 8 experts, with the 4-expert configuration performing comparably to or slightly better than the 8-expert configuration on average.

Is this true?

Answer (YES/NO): NO